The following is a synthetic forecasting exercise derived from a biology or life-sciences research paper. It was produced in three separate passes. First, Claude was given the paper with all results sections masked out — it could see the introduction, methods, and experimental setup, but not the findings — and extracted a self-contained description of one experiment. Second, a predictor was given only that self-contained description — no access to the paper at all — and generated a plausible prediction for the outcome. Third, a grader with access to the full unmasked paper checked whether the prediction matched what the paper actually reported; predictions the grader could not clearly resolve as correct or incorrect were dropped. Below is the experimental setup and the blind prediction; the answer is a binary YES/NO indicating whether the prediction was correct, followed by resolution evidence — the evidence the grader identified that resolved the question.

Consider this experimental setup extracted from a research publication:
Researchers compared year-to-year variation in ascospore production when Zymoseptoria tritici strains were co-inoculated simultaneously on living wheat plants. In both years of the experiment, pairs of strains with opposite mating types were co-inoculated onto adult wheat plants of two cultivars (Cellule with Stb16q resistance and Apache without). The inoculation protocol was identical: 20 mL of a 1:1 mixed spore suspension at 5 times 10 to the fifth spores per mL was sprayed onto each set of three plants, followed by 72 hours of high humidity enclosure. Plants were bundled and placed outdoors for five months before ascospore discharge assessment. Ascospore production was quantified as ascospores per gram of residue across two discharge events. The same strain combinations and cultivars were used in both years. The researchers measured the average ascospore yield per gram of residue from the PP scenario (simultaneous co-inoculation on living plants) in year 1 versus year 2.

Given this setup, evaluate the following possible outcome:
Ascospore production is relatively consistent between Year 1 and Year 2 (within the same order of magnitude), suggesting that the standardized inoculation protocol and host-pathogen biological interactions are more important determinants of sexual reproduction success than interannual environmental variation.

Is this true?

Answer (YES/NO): NO